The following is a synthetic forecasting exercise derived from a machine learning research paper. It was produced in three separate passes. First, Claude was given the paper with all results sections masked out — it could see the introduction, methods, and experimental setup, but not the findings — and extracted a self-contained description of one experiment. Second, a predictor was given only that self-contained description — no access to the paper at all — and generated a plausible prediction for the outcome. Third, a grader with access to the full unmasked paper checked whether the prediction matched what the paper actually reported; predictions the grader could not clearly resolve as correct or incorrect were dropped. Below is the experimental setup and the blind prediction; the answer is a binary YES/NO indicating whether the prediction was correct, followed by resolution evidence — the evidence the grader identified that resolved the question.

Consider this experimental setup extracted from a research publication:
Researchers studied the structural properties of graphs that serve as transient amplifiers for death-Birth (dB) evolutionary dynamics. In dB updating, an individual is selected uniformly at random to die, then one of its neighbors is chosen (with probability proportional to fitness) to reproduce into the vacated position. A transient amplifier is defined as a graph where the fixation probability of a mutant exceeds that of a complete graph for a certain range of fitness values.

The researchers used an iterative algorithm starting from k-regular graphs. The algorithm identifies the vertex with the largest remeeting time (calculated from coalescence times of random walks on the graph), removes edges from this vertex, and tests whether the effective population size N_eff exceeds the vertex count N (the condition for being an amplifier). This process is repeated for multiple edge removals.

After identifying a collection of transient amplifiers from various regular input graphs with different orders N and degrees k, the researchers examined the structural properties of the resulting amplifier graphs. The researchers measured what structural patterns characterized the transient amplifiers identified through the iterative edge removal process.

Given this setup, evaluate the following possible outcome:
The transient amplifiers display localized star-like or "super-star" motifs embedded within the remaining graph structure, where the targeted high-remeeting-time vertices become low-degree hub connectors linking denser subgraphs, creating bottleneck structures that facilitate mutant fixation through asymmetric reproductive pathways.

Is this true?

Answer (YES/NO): NO